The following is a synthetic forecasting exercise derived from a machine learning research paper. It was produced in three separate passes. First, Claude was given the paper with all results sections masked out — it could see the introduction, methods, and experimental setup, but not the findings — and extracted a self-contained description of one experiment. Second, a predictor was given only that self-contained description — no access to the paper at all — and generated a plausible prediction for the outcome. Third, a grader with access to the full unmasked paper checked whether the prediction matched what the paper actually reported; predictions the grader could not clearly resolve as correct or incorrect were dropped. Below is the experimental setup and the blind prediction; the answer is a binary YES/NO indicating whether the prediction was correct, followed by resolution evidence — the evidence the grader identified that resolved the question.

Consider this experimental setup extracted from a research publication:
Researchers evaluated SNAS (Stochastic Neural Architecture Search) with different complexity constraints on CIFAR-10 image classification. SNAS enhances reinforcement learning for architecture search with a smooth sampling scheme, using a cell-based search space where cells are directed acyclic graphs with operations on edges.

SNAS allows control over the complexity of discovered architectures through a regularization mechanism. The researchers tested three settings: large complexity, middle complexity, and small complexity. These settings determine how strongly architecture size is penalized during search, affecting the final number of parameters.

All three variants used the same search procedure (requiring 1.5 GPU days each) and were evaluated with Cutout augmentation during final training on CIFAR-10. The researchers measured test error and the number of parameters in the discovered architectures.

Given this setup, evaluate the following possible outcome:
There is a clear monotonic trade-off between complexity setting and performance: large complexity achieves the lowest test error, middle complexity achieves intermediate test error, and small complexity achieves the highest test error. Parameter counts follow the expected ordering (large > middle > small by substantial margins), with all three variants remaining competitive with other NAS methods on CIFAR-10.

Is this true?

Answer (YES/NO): NO